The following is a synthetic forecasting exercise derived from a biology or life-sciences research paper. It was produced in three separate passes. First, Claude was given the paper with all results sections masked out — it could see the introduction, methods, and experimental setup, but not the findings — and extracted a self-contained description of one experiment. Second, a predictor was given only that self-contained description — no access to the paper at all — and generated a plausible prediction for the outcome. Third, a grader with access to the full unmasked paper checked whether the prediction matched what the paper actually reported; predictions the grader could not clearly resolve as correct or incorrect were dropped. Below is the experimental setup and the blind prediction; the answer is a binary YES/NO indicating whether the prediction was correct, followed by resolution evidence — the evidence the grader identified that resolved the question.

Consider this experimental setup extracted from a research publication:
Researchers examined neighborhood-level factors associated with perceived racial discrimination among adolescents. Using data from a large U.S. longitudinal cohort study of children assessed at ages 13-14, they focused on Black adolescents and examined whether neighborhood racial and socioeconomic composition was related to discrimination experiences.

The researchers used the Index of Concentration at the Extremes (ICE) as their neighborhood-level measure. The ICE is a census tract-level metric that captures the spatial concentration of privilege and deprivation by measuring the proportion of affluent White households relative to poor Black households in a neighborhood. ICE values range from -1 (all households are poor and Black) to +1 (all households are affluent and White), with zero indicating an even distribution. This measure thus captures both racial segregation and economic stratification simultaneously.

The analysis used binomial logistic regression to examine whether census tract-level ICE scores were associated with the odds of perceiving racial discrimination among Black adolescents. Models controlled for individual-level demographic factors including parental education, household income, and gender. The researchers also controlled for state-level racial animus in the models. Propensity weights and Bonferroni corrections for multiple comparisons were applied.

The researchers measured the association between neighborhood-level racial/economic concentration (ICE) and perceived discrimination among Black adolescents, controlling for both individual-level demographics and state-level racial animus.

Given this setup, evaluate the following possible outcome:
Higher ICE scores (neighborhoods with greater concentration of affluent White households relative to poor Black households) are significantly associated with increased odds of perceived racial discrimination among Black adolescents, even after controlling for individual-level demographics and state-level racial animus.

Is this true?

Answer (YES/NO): YES